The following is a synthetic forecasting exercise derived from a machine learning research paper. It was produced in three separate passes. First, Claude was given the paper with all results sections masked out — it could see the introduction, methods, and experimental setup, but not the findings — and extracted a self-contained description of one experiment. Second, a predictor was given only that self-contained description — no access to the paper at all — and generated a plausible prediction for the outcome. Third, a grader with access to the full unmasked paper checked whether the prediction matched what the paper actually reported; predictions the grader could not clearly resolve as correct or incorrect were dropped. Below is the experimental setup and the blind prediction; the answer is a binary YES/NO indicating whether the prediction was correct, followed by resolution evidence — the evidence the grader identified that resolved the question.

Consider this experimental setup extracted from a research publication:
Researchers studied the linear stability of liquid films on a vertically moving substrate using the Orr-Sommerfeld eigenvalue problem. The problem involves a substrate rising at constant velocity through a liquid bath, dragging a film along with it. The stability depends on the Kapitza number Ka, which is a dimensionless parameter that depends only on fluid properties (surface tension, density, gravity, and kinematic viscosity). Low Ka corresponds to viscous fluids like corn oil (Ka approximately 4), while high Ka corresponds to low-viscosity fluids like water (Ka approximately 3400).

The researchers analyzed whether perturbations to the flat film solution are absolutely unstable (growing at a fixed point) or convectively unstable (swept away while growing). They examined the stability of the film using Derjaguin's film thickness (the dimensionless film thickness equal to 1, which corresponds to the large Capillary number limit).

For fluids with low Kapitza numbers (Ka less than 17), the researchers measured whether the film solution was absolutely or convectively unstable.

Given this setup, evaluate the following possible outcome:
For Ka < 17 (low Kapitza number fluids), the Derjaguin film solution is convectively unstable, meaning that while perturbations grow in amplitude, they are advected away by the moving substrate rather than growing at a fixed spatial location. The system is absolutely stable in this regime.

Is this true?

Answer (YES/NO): YES